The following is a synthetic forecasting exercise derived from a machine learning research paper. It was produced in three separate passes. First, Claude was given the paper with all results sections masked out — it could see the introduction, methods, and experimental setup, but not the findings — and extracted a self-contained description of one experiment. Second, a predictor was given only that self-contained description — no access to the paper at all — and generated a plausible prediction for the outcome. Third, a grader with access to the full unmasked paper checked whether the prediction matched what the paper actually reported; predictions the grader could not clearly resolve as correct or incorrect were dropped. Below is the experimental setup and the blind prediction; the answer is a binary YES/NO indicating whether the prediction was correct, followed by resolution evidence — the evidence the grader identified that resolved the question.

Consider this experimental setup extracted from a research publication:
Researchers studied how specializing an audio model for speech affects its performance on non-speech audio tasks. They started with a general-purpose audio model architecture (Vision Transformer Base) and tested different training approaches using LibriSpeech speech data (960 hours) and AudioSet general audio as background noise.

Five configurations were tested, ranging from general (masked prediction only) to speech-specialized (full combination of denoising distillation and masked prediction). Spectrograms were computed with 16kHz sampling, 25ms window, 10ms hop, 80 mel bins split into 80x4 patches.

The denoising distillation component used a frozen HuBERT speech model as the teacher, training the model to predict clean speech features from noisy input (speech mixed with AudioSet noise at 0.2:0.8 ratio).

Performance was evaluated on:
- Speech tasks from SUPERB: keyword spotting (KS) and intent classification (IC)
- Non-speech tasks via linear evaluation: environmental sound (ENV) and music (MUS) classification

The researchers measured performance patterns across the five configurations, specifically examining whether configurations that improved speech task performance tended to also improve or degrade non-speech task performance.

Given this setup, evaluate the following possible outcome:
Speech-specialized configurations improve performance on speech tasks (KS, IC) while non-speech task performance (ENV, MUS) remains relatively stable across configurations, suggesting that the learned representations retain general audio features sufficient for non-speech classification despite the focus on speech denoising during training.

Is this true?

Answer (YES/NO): NO